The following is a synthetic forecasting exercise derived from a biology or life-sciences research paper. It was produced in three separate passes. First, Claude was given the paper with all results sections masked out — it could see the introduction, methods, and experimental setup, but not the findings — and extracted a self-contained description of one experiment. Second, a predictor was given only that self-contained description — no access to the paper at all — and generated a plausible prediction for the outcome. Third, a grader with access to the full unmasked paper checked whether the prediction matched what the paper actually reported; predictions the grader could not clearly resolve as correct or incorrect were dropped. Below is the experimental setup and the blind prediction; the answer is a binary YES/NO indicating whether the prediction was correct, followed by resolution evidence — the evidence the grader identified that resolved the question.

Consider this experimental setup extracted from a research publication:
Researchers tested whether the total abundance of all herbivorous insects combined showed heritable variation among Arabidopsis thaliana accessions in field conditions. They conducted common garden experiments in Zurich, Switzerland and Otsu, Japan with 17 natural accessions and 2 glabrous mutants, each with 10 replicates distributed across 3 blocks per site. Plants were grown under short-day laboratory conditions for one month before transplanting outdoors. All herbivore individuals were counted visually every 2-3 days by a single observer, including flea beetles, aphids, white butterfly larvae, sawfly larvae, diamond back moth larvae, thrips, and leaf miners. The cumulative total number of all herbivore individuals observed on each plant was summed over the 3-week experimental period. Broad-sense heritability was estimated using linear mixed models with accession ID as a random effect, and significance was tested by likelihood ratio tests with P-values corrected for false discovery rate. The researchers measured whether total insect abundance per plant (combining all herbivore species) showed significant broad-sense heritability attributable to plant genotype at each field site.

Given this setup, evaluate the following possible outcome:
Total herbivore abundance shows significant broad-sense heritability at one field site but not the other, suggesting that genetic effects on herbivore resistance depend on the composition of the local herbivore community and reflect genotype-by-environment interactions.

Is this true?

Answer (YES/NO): NO